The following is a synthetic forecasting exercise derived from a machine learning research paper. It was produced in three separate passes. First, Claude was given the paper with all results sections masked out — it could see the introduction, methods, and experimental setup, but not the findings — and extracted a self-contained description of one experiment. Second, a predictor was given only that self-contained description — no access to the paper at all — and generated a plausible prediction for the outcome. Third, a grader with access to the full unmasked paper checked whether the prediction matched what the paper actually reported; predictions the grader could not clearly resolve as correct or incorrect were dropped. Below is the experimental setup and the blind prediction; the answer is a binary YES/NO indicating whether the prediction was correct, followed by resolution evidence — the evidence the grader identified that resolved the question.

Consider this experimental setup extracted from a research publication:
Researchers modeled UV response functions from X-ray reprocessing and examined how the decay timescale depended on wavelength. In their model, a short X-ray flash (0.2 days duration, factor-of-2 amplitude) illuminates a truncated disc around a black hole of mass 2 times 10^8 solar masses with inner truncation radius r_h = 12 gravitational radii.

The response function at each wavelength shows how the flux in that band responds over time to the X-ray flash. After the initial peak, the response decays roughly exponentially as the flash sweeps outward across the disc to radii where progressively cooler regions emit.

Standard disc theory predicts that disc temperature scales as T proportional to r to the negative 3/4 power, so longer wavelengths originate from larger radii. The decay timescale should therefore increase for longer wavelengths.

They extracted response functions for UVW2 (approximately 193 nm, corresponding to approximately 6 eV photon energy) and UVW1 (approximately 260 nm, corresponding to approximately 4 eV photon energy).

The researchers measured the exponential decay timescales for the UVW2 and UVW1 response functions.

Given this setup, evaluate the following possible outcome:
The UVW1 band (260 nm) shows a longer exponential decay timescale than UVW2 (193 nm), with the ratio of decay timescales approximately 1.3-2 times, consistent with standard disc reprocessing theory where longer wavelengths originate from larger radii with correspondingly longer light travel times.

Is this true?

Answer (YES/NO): YES